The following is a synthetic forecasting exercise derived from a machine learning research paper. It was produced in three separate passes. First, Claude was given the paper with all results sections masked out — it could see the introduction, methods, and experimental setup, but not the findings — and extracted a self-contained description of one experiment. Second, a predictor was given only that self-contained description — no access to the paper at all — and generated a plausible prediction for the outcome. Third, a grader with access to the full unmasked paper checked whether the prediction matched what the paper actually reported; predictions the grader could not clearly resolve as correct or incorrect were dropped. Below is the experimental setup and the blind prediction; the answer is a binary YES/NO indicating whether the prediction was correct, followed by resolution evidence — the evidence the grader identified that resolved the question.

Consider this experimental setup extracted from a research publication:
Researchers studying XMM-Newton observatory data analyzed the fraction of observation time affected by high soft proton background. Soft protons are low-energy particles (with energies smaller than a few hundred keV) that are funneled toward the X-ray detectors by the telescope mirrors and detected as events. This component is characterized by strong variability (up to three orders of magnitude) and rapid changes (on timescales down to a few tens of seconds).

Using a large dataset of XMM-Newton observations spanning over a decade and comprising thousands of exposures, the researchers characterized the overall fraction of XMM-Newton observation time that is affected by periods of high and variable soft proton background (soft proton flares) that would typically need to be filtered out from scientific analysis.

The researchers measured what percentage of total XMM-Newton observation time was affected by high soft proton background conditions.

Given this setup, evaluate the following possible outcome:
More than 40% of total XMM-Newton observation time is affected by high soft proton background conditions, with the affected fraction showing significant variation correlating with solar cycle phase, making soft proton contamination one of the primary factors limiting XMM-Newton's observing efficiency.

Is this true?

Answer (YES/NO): NO